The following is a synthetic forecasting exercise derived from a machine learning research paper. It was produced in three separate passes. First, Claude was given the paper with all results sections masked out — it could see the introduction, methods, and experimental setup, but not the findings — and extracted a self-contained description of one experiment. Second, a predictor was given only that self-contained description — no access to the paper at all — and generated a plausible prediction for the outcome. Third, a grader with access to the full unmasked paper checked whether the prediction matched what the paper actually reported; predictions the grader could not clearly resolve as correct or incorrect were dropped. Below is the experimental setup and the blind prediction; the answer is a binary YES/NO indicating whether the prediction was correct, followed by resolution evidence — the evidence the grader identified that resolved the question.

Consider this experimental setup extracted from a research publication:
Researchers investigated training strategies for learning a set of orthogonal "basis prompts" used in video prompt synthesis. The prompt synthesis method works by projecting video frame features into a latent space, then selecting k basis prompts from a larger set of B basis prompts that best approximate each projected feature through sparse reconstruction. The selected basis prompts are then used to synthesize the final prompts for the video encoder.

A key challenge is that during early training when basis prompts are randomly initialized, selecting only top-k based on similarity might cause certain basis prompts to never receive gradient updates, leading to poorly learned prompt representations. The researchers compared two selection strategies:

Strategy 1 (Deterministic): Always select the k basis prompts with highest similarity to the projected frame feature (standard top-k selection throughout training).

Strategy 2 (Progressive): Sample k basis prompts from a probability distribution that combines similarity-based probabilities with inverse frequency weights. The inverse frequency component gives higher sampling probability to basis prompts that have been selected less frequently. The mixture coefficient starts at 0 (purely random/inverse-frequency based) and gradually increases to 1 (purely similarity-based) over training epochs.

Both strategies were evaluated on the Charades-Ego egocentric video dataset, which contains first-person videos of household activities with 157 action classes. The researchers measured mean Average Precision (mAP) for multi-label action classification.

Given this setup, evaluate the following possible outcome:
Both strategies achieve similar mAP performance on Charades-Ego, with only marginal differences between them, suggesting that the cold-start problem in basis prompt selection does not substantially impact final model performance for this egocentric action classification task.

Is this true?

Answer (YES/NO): NO